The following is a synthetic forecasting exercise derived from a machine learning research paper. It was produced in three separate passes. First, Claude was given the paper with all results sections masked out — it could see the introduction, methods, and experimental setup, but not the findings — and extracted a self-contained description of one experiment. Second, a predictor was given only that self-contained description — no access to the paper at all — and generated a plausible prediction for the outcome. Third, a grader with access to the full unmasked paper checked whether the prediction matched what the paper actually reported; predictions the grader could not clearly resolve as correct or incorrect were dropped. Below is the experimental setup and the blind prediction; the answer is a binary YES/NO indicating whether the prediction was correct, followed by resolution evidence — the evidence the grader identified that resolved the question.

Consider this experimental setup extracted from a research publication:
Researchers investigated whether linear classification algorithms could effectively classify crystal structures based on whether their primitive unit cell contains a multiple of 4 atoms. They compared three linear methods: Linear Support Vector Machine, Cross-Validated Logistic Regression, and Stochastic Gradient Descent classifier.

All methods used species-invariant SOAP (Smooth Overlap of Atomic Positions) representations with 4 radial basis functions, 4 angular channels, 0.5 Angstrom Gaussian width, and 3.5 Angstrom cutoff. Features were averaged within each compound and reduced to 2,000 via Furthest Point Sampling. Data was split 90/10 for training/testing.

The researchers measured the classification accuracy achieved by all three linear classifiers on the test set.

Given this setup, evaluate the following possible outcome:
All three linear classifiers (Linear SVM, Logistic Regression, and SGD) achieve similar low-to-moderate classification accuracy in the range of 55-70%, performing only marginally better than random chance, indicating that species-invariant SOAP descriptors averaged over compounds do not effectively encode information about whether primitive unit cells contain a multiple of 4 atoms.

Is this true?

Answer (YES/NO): YES